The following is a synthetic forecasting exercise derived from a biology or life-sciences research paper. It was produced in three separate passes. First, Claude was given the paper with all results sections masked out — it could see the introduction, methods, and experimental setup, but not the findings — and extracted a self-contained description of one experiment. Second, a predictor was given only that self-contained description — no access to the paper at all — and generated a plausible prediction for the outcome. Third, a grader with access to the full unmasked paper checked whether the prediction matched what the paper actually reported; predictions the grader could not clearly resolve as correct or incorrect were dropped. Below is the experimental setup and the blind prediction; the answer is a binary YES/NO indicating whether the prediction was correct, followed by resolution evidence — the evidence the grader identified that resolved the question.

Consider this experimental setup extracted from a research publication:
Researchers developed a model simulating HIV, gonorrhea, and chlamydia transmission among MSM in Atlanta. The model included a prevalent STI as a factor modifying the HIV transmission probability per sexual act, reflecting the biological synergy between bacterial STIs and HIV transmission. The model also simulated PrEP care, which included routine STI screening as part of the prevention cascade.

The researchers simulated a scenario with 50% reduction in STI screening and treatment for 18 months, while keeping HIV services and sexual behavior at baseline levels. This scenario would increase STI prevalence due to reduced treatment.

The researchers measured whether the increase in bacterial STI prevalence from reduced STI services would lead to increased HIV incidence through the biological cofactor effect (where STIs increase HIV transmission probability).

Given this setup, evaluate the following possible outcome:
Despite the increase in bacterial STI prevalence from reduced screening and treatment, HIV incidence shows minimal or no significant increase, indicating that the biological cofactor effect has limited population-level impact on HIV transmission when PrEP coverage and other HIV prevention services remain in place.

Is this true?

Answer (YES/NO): NO